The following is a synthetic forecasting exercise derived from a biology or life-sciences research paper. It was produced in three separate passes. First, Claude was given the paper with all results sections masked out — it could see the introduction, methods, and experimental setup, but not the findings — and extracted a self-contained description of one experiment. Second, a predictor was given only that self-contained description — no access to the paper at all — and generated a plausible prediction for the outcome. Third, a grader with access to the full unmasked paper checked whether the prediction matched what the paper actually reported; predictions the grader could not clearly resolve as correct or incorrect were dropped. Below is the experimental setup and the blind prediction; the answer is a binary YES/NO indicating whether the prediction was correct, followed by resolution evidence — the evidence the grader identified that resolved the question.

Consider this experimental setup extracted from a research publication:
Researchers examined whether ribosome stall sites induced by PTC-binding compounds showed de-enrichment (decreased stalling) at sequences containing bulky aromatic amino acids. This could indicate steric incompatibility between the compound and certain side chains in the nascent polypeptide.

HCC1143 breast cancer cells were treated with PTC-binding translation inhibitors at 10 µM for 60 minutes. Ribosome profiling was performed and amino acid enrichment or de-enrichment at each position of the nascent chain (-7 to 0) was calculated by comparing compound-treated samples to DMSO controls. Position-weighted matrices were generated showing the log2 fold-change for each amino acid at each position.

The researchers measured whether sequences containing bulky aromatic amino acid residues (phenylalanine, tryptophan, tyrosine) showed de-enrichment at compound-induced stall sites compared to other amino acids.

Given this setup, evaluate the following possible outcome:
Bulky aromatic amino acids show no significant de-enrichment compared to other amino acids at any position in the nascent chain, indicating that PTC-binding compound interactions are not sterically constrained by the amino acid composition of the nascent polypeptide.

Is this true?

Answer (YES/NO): NO